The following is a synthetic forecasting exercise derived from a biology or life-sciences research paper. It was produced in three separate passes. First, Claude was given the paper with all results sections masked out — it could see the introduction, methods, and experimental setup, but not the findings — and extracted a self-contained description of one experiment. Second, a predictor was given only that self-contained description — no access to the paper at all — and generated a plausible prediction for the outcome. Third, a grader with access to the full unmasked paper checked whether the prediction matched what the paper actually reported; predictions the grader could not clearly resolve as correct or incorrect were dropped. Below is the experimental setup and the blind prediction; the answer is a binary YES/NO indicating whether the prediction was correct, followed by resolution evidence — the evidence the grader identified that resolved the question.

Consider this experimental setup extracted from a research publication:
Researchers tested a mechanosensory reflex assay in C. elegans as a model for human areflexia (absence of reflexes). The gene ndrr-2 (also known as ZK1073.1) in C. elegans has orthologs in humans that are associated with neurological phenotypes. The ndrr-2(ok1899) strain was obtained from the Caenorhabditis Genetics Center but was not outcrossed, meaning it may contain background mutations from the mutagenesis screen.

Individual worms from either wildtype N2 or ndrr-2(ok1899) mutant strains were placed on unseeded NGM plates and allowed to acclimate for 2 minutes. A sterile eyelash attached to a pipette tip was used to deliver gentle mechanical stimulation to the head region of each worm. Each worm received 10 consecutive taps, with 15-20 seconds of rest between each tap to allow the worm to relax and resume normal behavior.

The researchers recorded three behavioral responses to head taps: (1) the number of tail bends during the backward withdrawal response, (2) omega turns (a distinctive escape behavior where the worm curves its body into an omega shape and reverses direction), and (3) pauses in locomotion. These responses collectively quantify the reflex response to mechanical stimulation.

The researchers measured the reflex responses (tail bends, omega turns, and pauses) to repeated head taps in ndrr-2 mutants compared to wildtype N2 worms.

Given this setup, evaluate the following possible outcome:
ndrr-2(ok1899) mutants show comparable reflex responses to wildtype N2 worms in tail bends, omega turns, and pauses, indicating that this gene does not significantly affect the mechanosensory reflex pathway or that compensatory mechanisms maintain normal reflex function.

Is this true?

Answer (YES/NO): NO